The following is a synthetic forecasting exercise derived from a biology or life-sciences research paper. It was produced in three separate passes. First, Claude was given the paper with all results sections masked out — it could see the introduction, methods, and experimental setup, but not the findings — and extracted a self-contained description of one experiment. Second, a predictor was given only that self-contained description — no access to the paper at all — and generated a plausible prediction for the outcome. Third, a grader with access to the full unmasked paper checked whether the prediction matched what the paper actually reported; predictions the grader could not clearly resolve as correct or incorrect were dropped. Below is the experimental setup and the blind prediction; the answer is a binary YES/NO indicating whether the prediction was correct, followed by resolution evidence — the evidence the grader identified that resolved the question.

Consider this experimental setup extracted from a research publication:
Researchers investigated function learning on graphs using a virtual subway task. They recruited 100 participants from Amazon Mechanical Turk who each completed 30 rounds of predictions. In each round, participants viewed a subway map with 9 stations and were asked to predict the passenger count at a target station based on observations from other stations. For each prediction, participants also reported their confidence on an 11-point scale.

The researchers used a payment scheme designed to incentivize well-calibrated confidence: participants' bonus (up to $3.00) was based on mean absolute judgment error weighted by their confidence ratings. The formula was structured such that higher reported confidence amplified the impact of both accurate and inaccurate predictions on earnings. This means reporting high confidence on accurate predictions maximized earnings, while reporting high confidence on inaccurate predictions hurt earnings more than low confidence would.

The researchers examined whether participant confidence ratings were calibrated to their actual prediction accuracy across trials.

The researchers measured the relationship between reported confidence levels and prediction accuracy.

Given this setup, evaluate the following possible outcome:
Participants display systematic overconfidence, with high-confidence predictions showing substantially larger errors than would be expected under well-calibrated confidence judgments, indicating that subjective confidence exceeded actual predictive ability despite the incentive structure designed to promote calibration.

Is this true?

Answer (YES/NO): NO